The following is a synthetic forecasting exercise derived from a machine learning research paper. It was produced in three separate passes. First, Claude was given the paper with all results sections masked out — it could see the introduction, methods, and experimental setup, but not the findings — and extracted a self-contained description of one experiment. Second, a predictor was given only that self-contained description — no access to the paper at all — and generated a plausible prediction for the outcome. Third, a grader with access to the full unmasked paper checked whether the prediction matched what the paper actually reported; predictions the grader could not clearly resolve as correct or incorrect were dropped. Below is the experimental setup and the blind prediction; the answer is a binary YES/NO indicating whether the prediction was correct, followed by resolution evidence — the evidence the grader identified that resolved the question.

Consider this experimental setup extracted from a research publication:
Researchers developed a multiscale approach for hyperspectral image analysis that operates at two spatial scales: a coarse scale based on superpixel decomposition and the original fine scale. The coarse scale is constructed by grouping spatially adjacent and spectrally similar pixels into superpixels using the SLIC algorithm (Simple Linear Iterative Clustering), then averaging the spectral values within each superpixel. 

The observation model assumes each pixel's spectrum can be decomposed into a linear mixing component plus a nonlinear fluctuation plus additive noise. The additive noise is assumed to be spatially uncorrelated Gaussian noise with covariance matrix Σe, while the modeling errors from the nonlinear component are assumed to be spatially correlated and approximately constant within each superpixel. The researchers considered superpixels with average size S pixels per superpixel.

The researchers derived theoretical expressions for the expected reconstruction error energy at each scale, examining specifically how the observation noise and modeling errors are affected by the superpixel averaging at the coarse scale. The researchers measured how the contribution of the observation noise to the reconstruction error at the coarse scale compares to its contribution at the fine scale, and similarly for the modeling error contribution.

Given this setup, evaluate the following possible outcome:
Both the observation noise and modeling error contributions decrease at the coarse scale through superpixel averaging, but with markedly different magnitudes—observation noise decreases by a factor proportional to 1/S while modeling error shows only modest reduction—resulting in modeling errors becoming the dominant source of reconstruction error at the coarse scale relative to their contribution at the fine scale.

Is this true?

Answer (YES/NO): NO